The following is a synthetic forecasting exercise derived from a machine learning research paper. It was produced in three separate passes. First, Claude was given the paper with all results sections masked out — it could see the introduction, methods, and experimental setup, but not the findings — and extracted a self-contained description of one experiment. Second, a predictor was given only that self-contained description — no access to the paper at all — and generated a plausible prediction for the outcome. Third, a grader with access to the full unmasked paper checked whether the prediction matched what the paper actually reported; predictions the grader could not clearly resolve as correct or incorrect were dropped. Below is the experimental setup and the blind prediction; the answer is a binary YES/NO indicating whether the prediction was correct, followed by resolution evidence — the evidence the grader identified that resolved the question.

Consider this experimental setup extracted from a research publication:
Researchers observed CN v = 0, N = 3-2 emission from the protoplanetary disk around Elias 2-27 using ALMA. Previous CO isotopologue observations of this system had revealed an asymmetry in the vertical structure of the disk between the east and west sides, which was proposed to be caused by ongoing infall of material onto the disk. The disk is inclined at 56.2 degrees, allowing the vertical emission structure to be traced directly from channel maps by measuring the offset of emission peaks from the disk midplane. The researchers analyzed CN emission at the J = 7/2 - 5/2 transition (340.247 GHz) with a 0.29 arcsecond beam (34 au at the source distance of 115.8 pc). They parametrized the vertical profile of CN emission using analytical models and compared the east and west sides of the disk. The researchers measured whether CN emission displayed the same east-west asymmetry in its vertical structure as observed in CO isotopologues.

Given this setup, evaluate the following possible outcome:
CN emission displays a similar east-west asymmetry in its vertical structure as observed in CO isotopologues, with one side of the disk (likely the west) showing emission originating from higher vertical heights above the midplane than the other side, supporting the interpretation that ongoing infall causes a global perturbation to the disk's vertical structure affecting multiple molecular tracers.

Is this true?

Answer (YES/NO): NO